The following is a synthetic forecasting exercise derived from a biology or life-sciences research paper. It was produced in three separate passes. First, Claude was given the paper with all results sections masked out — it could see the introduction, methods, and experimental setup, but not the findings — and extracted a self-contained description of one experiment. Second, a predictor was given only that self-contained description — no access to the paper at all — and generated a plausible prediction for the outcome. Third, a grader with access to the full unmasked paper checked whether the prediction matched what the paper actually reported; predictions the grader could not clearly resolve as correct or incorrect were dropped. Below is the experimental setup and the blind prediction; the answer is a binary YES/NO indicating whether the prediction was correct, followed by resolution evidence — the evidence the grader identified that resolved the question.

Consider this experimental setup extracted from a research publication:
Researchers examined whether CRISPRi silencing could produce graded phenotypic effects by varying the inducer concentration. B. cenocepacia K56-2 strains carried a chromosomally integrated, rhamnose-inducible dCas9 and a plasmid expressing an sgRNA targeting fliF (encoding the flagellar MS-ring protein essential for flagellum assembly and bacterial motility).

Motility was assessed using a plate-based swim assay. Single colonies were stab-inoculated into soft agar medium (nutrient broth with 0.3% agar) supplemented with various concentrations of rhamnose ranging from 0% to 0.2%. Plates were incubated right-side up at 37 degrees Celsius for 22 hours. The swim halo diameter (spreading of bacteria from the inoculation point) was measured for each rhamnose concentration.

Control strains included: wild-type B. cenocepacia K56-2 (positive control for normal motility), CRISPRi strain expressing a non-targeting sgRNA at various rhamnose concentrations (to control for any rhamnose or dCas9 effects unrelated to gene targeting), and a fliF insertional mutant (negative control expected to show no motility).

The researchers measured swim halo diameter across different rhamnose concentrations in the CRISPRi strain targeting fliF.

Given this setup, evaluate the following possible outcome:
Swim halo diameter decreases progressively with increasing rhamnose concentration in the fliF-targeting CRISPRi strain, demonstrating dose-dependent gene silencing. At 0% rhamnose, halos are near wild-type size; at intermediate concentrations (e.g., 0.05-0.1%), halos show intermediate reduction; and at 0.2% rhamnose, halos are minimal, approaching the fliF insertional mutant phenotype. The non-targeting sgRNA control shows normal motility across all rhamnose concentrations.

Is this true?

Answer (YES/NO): NO